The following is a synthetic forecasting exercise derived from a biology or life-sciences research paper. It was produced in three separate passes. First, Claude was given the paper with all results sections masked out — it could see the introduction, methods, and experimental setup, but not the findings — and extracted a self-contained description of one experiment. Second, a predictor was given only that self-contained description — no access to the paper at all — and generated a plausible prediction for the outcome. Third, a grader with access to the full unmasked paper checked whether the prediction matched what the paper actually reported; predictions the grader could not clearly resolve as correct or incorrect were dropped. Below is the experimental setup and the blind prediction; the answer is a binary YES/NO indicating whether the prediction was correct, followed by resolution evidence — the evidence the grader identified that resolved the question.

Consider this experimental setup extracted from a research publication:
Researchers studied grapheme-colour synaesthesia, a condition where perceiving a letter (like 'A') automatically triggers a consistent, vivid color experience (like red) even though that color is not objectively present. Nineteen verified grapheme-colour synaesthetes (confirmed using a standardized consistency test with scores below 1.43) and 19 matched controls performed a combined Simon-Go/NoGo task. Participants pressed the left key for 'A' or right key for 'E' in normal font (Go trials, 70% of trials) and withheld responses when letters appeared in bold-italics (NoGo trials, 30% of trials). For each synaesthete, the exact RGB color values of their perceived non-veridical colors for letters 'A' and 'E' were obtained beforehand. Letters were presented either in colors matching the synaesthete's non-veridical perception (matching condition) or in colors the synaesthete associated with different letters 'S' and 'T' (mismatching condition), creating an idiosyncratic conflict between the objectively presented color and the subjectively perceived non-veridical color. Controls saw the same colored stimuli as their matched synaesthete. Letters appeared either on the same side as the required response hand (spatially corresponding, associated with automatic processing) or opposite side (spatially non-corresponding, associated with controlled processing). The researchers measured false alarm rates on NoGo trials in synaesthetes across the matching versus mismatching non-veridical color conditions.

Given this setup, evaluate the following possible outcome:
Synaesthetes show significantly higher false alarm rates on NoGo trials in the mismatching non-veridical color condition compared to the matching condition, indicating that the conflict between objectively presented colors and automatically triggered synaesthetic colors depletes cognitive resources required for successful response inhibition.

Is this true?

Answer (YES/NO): YES